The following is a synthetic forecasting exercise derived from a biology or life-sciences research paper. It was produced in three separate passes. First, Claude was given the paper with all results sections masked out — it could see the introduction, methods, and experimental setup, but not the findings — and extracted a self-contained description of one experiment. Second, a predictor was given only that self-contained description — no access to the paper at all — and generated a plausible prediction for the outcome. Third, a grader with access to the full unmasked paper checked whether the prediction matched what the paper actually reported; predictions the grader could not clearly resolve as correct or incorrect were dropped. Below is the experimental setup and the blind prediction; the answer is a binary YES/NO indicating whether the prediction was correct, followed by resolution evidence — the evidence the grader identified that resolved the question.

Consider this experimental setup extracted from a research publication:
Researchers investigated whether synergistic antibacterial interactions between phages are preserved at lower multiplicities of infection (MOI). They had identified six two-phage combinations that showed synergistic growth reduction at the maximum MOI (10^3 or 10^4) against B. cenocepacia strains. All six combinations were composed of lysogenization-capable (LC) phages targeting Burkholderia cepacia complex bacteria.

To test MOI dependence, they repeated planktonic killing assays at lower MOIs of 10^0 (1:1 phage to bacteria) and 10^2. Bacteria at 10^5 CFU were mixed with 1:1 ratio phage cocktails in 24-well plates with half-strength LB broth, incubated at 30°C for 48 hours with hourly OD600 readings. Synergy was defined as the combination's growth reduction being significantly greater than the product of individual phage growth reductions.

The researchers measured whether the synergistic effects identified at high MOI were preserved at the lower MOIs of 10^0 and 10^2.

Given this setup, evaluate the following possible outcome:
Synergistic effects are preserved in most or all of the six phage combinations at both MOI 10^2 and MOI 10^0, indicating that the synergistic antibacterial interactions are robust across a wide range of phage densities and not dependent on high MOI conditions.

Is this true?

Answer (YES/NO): NO